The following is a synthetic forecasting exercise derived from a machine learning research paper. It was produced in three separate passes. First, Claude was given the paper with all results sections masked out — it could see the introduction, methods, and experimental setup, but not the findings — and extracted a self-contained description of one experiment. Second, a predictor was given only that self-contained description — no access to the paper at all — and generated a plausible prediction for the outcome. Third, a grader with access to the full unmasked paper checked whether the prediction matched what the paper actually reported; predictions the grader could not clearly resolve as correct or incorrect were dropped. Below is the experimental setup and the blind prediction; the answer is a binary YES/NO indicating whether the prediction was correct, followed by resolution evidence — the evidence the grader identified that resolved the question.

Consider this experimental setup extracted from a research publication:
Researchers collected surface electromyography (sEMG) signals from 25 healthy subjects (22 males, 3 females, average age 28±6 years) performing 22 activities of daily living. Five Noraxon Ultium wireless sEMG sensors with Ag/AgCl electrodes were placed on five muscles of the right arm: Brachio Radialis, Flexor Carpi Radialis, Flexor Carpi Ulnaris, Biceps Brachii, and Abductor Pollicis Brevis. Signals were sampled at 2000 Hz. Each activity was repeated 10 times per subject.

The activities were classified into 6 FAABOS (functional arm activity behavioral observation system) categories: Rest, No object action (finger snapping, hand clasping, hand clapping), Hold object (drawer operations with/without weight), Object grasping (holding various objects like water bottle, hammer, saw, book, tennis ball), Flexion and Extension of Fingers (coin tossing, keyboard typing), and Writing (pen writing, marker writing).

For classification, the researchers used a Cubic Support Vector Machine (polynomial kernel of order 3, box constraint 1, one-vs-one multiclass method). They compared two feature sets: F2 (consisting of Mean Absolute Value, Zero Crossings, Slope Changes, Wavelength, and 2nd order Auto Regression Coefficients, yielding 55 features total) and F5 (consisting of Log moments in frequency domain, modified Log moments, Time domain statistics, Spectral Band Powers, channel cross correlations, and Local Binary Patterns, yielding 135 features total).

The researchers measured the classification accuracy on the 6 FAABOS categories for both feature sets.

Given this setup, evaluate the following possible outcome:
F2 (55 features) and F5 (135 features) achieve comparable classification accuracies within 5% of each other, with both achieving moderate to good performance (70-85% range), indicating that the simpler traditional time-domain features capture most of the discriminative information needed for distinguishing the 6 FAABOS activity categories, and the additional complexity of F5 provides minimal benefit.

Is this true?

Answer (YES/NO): YES